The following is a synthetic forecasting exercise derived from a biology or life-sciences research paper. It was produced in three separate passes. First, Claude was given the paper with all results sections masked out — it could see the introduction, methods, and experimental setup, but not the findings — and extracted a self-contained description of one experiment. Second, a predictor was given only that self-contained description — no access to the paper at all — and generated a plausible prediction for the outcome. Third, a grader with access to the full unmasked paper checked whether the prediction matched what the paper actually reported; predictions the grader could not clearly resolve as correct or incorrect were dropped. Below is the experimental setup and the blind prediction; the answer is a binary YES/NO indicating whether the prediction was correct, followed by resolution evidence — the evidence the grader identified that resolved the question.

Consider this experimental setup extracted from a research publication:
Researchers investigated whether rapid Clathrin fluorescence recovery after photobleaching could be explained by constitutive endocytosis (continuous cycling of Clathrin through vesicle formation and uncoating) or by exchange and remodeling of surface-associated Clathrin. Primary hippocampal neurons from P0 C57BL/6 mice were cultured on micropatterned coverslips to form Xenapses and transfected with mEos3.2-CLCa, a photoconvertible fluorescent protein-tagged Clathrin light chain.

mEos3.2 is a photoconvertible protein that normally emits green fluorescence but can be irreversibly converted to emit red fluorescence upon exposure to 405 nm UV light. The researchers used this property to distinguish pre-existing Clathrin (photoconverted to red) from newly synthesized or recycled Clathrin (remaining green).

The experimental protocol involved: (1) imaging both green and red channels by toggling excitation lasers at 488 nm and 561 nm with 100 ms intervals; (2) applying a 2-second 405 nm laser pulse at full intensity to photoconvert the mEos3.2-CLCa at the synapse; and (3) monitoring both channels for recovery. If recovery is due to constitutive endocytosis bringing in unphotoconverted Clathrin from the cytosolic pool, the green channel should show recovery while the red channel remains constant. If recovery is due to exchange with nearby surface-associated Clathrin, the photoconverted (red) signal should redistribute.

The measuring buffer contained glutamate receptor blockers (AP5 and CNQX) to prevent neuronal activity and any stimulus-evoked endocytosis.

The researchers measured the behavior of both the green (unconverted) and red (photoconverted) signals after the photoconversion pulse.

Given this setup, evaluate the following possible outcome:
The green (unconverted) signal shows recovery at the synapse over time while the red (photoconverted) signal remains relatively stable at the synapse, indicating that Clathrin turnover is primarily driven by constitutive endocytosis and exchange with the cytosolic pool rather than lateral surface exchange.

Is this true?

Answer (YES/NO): NO